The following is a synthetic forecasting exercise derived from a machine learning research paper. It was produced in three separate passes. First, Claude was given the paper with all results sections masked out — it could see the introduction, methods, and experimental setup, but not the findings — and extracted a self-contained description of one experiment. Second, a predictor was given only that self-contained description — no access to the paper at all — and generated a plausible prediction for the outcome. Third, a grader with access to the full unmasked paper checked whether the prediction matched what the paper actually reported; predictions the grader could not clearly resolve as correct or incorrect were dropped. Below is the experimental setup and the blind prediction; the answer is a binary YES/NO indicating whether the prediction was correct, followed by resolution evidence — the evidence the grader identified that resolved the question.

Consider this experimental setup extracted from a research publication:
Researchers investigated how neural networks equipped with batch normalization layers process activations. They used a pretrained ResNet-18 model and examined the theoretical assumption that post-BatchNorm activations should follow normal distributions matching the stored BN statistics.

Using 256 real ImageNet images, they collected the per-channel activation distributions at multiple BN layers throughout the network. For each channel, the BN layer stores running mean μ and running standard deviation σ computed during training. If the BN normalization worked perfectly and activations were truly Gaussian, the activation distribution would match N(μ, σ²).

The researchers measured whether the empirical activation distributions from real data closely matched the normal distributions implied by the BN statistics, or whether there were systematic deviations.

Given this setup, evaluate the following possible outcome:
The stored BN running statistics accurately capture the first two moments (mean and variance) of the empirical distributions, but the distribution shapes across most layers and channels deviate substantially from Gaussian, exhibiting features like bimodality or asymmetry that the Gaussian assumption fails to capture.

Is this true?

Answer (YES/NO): NO